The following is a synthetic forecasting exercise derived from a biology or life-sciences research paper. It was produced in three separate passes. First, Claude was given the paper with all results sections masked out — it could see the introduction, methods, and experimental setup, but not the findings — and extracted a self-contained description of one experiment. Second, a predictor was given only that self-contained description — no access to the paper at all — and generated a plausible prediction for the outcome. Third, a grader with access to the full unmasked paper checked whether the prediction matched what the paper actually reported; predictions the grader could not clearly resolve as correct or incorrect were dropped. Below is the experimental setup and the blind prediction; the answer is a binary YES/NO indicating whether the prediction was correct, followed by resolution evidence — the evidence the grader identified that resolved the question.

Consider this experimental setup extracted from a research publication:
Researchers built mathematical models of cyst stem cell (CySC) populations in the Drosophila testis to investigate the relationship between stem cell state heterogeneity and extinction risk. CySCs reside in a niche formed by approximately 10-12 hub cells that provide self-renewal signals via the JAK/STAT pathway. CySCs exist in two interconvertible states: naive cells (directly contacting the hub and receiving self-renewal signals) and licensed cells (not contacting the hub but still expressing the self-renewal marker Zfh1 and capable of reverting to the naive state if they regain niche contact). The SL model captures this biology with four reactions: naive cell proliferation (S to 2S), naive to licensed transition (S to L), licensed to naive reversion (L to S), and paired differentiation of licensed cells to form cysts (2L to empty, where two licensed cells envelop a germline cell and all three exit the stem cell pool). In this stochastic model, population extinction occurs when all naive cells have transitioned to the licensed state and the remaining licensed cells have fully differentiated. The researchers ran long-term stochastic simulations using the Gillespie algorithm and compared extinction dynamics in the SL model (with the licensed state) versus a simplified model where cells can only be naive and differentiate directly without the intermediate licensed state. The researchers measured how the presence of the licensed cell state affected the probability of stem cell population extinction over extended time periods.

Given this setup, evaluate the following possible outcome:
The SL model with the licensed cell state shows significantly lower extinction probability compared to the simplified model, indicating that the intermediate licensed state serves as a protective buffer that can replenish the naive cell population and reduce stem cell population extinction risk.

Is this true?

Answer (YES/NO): YES